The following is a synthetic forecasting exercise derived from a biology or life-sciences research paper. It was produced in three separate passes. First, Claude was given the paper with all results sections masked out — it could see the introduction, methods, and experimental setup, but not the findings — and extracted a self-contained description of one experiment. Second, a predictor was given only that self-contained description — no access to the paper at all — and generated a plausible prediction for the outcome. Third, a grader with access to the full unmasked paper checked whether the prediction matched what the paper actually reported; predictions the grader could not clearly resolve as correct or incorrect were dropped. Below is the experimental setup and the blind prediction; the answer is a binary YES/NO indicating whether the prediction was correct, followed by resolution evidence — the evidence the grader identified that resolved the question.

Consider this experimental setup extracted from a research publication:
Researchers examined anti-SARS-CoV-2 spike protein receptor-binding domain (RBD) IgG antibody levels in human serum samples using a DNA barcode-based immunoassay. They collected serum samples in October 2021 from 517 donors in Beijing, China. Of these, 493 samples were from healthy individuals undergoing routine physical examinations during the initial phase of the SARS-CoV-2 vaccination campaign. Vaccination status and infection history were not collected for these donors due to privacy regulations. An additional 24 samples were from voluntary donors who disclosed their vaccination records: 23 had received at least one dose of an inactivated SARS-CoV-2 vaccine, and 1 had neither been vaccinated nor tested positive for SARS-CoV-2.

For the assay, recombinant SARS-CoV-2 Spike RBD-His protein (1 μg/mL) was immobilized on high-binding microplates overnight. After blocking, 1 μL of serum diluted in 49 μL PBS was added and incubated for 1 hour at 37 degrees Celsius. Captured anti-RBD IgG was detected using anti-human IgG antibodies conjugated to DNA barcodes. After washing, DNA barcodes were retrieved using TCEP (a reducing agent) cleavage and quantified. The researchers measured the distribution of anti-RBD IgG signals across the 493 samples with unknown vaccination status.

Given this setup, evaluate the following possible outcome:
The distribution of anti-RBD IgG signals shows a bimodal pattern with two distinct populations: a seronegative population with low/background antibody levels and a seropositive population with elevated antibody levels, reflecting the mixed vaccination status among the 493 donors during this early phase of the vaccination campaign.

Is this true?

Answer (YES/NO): NO